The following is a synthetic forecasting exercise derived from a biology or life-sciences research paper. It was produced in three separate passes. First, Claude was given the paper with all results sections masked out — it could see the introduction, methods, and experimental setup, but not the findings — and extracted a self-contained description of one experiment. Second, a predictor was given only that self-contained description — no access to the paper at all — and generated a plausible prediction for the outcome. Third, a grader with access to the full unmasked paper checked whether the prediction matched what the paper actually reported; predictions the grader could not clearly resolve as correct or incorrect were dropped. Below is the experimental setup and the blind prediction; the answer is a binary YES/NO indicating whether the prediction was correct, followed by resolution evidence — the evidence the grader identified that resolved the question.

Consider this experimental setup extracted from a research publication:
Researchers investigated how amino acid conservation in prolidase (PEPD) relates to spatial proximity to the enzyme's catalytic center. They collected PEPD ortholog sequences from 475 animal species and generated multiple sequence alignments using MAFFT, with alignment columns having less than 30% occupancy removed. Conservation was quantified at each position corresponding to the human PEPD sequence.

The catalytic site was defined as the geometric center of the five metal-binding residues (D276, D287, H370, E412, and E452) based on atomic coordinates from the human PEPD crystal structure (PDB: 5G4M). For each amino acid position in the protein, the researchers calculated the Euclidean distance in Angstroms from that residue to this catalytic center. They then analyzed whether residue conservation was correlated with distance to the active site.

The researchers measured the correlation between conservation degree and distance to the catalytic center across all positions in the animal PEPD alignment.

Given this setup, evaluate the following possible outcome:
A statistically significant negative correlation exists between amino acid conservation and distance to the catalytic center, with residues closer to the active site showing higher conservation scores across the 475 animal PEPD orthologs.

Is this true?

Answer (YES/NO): YES